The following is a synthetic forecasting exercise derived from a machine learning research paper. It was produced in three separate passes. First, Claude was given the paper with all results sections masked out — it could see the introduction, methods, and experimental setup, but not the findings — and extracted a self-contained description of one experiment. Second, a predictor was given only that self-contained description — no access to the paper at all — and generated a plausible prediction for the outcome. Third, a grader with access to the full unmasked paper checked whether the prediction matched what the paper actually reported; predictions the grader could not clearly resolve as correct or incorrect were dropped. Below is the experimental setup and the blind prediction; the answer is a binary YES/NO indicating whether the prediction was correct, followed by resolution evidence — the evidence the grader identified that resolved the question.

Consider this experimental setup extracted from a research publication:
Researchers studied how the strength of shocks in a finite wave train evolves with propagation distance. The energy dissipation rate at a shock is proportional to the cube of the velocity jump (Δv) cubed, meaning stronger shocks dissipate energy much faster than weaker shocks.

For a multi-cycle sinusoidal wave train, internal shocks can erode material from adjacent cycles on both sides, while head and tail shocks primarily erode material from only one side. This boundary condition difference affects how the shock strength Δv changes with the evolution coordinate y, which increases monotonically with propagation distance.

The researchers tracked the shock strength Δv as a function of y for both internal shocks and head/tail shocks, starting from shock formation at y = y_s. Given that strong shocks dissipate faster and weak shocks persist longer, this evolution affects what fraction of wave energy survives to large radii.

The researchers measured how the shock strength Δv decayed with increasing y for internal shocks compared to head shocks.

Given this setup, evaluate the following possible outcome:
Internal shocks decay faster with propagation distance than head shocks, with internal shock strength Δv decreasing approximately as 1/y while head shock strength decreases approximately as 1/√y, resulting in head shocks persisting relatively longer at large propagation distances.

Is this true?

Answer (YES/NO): YES